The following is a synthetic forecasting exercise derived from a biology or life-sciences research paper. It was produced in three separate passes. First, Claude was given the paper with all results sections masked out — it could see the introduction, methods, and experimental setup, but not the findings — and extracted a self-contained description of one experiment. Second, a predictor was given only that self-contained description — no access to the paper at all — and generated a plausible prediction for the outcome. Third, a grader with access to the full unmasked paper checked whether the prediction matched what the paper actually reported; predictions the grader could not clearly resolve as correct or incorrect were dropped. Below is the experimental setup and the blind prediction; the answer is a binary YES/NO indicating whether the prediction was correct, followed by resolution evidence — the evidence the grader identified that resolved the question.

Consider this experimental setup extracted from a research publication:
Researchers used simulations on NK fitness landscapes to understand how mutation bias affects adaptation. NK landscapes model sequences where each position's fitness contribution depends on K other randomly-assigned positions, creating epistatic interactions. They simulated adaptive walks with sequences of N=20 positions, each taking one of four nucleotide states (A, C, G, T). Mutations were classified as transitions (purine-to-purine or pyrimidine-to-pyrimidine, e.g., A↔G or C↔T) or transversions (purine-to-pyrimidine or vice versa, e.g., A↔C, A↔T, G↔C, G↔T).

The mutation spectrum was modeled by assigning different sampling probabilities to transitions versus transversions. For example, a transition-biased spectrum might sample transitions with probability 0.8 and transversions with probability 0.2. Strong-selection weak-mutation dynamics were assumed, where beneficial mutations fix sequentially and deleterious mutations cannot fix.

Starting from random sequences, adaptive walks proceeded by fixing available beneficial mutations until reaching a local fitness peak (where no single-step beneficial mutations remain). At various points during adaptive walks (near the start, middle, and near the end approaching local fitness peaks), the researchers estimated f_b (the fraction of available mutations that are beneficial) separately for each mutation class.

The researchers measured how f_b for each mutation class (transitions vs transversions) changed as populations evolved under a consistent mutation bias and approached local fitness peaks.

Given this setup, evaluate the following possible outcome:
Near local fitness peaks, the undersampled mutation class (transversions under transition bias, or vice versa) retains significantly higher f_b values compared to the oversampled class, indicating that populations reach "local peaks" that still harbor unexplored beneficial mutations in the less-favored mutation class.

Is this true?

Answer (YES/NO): YES